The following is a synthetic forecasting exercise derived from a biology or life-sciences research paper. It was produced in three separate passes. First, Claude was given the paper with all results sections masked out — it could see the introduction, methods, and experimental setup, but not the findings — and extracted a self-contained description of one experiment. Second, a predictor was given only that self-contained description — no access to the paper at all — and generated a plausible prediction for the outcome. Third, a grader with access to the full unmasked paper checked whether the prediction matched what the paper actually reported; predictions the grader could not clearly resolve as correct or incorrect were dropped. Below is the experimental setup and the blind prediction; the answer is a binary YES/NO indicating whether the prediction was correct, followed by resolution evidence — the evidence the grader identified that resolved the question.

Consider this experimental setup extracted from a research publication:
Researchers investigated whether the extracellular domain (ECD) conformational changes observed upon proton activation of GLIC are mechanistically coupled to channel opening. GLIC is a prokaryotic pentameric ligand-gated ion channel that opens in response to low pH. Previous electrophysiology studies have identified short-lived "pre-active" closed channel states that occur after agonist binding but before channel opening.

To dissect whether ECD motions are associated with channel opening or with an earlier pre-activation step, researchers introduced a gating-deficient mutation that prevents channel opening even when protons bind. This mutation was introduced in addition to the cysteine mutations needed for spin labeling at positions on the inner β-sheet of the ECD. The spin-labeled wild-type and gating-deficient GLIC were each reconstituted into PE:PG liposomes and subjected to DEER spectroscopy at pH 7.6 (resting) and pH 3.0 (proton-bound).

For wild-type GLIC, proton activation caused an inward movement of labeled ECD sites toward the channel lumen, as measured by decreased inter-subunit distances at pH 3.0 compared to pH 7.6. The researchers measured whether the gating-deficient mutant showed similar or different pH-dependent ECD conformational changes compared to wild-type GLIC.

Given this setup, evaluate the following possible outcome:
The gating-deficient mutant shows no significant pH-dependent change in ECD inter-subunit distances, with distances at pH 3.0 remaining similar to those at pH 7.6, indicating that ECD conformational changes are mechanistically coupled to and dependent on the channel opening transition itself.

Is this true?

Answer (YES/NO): NO